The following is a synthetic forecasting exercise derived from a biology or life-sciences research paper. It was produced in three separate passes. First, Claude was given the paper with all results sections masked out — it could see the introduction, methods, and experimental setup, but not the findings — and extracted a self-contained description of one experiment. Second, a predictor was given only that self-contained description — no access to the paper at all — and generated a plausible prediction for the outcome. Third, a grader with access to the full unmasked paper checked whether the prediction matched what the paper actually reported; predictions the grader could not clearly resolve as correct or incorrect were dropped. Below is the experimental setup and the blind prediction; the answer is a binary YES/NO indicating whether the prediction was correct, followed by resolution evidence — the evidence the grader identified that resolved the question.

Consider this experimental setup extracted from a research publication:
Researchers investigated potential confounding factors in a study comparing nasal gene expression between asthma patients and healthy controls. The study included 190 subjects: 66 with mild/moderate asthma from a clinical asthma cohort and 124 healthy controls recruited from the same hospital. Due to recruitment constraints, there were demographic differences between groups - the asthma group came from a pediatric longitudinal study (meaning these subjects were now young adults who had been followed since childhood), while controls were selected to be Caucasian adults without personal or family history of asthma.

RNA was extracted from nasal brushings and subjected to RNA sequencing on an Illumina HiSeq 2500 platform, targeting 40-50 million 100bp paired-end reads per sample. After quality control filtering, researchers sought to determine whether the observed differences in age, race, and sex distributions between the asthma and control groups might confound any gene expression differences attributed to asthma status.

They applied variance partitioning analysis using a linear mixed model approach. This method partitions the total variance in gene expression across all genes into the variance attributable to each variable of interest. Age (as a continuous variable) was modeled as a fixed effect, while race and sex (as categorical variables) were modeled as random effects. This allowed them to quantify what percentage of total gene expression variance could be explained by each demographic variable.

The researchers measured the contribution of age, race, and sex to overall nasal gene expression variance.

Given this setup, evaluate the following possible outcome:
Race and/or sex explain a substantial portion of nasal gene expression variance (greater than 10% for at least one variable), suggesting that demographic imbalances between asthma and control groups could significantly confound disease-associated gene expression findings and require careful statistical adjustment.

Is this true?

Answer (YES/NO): NO